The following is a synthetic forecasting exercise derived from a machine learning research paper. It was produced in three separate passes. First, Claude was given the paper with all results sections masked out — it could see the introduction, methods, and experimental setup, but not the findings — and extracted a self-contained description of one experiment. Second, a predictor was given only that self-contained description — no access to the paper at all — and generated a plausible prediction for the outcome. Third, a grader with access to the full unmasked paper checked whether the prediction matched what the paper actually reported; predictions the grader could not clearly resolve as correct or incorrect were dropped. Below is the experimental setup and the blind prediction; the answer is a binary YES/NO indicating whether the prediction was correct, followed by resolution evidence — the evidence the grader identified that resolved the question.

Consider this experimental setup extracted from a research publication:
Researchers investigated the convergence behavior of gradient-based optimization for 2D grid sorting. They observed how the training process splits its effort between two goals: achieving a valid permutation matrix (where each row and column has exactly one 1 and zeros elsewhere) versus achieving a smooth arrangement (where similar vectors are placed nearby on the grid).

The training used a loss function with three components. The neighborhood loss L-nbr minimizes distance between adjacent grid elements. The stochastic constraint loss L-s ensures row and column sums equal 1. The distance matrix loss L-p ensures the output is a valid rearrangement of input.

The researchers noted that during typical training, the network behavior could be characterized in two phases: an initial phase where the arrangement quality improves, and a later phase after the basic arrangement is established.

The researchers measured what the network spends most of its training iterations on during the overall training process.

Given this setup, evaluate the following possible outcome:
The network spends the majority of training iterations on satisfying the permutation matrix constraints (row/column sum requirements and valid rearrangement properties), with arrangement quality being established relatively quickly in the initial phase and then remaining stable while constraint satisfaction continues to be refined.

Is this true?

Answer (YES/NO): YES